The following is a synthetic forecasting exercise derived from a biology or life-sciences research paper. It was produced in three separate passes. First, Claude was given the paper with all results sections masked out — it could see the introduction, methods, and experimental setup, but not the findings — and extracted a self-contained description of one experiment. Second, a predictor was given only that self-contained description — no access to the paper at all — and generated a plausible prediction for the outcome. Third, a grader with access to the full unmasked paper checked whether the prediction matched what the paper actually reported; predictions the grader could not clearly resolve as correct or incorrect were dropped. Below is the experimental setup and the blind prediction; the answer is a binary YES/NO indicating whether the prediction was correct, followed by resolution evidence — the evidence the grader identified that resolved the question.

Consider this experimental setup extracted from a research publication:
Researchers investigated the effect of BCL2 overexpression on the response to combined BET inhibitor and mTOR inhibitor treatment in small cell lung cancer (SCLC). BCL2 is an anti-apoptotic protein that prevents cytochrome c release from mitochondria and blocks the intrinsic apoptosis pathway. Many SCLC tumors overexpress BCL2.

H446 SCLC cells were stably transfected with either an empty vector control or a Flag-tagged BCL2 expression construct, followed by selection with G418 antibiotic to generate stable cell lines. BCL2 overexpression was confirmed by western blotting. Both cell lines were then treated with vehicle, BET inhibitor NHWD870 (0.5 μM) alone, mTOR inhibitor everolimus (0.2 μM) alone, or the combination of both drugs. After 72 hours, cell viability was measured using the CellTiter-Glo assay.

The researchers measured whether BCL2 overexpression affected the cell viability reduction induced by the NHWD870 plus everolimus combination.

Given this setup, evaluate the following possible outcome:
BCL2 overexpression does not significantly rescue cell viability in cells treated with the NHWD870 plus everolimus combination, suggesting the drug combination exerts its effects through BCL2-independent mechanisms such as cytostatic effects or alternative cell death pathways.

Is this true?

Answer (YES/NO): NO